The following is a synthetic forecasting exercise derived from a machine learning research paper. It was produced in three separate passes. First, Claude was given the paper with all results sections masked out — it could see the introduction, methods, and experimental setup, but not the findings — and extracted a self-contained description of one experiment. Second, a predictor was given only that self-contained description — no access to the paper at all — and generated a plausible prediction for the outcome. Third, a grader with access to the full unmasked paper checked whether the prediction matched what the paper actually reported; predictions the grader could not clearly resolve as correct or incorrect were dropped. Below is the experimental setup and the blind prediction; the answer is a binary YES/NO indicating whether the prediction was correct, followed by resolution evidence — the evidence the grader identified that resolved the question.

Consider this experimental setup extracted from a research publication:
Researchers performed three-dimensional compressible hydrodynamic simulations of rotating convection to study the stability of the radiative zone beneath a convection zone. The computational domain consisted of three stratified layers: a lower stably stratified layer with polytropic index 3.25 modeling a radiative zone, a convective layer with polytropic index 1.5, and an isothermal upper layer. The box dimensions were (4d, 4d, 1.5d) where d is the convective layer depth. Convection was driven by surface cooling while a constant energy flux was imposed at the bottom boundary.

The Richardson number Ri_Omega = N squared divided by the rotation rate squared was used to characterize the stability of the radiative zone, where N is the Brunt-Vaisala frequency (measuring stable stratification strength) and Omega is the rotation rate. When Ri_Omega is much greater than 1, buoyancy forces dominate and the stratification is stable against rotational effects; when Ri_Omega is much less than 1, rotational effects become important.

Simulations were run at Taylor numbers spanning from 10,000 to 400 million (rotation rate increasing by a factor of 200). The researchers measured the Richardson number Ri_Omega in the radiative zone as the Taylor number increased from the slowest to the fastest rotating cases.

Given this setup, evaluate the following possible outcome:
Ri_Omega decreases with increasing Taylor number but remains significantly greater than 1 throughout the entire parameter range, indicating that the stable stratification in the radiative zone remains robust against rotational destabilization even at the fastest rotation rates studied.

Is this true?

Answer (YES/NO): NO